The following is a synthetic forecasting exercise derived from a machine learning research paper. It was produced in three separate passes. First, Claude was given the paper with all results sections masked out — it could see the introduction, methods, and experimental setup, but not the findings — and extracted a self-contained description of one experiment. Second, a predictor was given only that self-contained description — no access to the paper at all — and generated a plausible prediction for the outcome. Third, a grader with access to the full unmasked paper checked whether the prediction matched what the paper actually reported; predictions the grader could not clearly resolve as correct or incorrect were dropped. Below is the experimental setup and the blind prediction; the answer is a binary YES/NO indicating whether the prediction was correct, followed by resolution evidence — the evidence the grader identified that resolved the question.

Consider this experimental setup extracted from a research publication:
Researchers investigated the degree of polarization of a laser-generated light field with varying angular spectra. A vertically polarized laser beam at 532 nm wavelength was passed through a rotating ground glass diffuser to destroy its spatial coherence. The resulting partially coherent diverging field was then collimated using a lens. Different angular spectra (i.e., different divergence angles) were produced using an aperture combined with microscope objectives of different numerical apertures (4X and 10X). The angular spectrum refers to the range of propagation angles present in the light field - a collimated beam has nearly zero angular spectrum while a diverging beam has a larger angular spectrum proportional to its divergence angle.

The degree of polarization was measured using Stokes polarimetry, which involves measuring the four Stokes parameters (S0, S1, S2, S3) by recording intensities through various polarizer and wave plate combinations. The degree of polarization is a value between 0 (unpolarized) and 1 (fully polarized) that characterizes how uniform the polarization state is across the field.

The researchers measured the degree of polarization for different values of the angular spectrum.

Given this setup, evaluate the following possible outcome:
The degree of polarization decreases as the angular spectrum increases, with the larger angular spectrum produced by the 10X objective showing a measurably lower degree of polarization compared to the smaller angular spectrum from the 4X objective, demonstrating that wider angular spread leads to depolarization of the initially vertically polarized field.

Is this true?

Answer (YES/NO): NO